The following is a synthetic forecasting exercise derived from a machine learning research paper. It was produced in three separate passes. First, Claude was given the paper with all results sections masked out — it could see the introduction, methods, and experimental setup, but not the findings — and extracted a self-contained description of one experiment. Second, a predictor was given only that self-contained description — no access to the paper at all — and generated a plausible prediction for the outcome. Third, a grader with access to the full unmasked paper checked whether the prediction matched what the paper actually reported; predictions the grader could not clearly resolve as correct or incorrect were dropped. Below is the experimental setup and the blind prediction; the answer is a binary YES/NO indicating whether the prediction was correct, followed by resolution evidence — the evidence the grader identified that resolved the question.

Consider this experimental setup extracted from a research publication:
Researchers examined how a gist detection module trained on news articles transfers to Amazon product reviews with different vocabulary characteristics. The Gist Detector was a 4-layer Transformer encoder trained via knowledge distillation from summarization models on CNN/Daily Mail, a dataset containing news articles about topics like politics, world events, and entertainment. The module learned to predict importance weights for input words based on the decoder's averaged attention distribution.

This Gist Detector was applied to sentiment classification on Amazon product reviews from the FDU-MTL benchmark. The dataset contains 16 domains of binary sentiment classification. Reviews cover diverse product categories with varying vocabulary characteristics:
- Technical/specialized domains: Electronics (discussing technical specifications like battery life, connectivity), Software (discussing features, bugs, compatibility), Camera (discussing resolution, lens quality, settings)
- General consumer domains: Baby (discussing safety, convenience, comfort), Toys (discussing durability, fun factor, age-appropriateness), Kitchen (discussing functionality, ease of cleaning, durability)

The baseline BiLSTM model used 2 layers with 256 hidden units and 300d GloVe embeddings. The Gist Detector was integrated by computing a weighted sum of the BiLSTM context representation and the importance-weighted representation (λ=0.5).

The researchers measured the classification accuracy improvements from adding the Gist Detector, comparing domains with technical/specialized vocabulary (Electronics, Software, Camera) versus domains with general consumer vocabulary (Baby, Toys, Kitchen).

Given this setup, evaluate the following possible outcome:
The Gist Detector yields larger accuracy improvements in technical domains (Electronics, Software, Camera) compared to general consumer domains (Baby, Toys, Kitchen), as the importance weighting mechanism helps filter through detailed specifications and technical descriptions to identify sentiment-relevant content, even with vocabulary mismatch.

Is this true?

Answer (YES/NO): NO